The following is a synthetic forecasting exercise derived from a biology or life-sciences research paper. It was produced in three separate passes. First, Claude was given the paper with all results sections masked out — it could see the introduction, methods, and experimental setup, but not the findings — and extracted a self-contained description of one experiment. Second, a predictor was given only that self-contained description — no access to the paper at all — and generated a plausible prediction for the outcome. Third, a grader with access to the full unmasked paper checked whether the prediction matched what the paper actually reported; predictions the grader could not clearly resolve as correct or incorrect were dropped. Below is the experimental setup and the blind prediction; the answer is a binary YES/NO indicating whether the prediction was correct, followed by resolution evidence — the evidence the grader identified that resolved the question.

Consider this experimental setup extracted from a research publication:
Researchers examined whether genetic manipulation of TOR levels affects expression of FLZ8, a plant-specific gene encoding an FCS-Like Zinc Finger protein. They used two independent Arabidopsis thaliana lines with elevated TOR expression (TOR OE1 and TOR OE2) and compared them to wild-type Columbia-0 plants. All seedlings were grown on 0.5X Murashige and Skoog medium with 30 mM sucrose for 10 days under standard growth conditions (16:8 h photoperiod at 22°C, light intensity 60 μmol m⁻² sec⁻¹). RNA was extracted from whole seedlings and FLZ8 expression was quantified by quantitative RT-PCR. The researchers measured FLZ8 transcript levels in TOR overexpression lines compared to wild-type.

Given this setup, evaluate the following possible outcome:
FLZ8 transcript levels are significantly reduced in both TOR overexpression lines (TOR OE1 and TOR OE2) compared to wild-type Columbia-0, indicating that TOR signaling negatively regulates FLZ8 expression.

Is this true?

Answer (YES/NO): NO